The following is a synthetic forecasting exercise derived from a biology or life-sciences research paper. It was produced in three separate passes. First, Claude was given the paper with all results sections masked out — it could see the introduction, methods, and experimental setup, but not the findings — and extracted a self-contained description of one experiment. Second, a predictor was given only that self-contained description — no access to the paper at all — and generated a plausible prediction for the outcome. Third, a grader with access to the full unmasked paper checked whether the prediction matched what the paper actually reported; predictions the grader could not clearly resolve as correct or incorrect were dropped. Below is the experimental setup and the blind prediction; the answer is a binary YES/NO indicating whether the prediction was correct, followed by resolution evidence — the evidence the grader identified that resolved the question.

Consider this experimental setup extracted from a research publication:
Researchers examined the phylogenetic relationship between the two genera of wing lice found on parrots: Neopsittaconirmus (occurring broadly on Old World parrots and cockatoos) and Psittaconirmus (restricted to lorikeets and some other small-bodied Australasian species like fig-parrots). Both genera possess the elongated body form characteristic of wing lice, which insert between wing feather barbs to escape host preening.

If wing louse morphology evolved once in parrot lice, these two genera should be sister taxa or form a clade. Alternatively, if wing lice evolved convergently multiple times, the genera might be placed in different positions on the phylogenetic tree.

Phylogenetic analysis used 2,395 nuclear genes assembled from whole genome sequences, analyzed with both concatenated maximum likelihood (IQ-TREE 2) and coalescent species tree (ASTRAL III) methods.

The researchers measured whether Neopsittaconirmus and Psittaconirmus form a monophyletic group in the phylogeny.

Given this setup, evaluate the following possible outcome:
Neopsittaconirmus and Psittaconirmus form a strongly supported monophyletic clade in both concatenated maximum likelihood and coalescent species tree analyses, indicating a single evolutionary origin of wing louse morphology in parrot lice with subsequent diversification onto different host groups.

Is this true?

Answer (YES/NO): NO